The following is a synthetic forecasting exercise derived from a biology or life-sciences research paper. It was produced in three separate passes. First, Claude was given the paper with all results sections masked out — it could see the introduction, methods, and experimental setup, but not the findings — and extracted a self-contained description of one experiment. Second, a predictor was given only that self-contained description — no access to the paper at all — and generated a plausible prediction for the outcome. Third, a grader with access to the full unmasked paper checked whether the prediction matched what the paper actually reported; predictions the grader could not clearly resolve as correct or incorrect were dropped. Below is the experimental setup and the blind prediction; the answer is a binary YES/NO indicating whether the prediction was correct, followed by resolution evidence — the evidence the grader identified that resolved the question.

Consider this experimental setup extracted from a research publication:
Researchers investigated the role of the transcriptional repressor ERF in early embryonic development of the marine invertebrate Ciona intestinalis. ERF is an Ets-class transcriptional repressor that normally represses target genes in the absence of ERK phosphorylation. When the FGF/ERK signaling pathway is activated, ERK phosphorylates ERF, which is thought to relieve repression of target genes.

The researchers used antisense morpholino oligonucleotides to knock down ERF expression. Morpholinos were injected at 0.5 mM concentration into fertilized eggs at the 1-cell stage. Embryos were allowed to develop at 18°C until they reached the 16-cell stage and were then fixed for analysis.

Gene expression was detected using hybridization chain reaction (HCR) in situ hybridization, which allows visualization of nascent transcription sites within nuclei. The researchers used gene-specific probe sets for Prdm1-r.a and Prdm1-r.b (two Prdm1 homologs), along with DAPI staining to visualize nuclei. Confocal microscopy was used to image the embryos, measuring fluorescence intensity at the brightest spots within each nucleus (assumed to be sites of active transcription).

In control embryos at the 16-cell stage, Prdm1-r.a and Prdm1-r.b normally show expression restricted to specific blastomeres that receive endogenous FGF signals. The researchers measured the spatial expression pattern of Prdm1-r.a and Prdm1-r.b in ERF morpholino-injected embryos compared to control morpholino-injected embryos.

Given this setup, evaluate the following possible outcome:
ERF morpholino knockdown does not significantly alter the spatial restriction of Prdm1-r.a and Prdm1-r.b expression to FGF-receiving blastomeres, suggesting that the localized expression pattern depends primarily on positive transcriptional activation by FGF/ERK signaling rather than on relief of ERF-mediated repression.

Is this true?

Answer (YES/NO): NO